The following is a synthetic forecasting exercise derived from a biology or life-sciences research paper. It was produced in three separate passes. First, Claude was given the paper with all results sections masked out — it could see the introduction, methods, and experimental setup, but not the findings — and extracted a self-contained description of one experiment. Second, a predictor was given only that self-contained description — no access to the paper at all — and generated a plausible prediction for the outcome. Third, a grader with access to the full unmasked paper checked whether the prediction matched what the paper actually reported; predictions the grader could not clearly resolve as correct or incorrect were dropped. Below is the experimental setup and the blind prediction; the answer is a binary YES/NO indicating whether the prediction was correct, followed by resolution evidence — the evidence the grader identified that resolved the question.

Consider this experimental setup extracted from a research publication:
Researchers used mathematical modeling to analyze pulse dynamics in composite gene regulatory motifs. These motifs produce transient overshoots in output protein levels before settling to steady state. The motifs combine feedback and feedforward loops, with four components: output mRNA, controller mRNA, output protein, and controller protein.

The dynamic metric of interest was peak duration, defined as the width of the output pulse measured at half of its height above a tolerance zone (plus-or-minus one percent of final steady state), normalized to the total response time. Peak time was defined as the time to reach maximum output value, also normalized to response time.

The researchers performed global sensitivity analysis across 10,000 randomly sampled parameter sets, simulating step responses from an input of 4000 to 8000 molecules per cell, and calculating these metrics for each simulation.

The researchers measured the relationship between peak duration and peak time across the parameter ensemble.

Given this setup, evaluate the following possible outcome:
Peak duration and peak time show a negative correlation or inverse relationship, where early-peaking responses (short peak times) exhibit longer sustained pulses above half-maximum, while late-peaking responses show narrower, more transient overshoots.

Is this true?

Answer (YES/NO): NO